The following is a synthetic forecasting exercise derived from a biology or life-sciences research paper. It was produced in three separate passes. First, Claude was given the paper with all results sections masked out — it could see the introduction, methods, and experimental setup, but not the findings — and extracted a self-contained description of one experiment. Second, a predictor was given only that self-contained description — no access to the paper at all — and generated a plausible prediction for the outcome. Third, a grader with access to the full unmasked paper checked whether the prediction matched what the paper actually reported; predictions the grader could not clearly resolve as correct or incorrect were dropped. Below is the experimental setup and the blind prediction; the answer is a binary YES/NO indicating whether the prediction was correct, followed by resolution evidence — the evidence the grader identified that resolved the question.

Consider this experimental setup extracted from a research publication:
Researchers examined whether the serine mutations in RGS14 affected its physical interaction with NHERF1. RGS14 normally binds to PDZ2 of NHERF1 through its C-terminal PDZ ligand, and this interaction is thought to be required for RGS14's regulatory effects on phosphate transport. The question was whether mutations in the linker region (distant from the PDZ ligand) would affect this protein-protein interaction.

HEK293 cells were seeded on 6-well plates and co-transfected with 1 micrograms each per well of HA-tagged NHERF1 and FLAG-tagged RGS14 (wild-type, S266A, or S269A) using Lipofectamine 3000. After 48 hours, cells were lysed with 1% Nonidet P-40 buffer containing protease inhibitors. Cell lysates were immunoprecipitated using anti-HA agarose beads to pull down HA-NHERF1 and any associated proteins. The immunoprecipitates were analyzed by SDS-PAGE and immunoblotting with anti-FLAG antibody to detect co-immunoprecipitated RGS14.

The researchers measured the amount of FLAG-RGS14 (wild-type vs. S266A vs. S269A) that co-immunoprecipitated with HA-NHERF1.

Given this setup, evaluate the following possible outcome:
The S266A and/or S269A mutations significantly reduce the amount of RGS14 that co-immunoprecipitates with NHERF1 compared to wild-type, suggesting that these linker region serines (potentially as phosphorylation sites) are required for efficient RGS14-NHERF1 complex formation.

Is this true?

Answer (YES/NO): YES